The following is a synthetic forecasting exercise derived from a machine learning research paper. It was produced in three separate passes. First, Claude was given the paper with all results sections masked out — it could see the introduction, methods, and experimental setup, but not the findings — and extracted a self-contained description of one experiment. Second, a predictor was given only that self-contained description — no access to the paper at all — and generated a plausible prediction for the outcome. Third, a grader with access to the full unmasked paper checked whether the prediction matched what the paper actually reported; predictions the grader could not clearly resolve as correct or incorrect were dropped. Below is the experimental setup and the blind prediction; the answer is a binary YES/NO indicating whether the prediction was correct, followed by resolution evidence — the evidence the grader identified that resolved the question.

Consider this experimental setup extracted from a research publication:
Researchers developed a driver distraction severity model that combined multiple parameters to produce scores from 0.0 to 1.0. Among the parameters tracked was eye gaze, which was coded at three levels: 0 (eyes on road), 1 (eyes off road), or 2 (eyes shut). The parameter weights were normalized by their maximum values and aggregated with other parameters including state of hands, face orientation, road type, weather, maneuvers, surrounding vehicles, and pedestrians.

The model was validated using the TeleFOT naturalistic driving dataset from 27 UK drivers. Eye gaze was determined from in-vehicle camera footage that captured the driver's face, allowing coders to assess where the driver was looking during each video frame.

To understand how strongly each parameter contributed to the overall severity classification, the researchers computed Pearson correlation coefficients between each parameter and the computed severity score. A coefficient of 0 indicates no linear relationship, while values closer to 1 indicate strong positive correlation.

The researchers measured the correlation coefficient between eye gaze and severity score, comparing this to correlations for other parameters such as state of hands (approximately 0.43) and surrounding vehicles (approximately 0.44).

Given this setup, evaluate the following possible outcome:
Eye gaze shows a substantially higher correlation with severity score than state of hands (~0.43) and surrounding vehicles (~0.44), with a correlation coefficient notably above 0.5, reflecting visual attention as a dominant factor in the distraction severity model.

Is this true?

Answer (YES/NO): NO